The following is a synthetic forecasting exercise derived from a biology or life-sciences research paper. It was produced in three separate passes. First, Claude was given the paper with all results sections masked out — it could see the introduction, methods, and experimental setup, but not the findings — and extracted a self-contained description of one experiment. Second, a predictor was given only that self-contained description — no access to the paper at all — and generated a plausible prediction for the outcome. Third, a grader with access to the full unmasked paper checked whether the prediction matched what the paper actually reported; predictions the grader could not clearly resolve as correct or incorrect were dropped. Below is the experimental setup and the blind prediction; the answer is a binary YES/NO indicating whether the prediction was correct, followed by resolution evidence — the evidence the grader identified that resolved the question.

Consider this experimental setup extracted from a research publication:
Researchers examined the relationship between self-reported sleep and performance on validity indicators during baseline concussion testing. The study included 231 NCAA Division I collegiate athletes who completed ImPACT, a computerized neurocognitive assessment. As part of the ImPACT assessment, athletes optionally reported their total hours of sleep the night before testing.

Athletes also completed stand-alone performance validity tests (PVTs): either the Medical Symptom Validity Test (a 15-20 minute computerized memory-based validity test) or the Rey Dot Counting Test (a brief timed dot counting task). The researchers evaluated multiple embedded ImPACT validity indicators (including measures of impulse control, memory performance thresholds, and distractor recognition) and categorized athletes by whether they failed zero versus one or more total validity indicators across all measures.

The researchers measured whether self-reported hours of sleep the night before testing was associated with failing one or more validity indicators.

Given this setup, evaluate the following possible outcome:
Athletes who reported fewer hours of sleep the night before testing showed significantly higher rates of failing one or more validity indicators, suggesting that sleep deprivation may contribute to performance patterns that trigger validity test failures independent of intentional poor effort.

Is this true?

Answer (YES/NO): NO